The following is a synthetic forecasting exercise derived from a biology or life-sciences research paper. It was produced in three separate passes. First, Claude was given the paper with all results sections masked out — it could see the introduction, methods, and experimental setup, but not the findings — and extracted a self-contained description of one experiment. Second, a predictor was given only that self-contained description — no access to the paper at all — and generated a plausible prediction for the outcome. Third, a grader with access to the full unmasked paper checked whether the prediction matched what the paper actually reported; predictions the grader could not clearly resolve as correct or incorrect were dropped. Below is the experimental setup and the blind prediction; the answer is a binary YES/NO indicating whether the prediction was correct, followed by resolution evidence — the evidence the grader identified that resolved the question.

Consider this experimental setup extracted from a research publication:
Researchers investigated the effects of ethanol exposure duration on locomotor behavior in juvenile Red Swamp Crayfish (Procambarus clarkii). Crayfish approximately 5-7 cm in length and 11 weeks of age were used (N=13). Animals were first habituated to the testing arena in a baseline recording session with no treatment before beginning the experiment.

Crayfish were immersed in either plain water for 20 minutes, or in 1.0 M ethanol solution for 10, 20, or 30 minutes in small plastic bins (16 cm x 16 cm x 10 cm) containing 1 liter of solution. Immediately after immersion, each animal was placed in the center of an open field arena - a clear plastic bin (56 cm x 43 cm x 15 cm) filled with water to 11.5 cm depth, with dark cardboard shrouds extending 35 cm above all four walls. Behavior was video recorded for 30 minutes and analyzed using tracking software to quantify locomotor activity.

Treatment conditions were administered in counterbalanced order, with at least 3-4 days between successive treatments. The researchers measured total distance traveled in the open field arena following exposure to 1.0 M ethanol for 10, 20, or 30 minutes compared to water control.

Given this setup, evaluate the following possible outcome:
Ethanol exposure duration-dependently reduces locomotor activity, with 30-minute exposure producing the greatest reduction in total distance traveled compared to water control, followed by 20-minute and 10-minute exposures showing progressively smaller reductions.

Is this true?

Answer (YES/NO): YES